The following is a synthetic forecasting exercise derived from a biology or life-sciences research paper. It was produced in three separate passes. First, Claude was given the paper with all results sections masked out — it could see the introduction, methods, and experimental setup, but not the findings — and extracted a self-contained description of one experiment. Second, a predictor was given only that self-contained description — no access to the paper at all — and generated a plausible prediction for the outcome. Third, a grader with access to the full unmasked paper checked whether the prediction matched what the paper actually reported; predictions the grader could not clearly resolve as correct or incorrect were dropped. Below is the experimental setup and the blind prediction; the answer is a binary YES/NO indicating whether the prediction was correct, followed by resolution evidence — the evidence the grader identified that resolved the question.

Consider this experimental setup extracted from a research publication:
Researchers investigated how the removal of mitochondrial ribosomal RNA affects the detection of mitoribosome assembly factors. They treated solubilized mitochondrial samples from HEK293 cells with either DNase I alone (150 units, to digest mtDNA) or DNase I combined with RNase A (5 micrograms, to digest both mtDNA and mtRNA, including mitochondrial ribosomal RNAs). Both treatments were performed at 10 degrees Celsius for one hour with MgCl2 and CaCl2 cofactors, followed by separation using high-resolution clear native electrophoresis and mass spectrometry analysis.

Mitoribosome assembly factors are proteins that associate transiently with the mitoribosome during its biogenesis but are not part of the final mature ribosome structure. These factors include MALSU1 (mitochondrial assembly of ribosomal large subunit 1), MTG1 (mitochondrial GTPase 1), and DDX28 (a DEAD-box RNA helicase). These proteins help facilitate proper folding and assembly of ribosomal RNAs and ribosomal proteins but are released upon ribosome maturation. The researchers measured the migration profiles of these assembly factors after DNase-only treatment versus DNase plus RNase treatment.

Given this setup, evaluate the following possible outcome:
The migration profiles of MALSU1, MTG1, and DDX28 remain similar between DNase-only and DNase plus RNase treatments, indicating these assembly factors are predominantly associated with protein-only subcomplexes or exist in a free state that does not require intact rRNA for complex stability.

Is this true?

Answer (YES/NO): NO